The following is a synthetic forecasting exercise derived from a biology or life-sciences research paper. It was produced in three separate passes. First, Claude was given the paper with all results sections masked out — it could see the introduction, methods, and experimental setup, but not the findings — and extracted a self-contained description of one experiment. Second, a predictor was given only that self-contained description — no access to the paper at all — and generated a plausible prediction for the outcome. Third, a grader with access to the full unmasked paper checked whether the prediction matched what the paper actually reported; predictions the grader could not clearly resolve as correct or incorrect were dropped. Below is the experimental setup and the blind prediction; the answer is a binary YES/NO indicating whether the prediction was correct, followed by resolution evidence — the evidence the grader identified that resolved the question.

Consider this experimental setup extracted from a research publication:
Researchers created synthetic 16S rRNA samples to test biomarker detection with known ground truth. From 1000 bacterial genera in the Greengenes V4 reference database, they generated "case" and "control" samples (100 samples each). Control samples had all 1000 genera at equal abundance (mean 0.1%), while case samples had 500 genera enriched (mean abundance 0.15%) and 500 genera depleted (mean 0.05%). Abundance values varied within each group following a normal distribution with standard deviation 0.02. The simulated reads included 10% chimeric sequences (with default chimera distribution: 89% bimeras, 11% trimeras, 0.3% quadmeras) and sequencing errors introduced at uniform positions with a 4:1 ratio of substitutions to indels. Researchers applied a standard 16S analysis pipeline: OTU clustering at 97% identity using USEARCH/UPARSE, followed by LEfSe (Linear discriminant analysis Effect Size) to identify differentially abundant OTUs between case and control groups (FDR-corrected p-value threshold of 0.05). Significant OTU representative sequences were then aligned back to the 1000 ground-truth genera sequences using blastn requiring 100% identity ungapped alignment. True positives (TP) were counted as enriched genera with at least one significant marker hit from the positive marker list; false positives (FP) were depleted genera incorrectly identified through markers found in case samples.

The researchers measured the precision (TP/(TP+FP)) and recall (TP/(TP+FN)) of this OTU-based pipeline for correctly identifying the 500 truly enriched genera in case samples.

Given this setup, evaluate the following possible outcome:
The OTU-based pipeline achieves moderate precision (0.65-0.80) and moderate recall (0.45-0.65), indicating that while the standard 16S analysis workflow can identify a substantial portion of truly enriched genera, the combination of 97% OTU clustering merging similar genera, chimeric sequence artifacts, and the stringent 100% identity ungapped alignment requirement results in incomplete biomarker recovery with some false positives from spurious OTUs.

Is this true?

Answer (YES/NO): NO